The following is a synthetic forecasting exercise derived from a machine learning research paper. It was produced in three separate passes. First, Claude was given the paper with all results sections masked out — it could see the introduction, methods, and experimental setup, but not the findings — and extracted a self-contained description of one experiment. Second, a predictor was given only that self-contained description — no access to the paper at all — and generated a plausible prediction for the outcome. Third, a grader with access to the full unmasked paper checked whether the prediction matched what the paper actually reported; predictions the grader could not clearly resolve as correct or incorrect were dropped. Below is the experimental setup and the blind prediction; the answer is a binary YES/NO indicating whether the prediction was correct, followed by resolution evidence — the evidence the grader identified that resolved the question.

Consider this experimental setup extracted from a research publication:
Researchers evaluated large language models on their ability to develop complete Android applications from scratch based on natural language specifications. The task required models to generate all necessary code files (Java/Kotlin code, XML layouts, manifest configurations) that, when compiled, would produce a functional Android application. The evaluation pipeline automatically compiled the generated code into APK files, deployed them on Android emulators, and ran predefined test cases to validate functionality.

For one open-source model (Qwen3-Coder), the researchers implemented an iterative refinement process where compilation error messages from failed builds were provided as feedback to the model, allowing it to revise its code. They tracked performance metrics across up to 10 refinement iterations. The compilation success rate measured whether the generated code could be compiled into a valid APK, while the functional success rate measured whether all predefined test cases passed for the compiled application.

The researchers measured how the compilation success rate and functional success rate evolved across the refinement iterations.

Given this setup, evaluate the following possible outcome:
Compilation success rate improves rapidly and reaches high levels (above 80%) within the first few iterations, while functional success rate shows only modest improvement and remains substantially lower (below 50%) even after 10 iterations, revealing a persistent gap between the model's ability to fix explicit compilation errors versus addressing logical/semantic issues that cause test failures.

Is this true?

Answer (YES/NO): YES